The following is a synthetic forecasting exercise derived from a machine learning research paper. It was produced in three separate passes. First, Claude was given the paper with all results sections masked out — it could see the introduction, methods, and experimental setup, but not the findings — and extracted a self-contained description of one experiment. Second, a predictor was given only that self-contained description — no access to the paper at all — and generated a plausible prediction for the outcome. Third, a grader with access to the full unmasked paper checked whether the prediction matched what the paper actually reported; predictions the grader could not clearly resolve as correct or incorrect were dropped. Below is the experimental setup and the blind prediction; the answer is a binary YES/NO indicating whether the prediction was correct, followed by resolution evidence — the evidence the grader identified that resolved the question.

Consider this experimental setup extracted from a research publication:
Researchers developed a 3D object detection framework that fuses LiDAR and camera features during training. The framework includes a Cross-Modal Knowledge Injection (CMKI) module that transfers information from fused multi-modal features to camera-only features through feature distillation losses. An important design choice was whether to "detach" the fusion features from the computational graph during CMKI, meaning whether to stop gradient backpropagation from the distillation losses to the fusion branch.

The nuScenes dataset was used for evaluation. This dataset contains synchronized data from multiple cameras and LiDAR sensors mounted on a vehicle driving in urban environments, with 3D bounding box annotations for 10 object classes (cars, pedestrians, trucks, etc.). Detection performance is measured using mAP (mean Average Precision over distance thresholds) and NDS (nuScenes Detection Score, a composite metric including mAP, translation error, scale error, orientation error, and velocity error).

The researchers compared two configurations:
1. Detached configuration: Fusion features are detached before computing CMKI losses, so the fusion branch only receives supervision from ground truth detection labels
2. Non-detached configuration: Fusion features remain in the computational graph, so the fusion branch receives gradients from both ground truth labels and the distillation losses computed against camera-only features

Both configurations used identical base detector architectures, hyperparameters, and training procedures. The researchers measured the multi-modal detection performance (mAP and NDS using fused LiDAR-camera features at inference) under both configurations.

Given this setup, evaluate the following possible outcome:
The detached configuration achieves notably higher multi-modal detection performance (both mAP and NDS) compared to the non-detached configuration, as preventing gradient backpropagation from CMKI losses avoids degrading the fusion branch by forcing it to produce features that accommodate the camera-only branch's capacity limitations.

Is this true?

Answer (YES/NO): YES